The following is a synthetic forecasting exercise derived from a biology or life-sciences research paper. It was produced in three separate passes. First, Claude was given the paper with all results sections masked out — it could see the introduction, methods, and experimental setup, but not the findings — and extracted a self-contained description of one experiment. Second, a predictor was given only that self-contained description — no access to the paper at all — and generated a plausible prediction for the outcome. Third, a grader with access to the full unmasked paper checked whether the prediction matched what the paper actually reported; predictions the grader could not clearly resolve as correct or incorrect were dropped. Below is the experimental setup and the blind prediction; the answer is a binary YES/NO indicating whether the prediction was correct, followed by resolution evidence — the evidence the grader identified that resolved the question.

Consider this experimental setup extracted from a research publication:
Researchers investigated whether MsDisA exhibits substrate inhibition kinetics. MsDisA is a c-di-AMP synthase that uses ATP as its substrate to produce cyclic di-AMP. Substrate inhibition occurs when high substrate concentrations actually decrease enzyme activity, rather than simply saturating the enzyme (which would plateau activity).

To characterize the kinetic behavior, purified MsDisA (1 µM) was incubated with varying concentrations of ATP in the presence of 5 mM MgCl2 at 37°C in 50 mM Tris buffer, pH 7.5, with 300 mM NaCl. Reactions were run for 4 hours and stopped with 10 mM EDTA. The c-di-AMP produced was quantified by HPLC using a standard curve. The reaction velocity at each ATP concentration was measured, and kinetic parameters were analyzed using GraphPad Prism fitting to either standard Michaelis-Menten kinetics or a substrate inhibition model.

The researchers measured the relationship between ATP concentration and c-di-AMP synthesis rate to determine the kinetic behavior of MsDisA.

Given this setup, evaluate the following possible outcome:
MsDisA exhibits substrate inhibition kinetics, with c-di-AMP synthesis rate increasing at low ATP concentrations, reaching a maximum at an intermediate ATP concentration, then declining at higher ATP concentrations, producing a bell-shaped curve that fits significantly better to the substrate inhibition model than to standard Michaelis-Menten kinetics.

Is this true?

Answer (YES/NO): YES